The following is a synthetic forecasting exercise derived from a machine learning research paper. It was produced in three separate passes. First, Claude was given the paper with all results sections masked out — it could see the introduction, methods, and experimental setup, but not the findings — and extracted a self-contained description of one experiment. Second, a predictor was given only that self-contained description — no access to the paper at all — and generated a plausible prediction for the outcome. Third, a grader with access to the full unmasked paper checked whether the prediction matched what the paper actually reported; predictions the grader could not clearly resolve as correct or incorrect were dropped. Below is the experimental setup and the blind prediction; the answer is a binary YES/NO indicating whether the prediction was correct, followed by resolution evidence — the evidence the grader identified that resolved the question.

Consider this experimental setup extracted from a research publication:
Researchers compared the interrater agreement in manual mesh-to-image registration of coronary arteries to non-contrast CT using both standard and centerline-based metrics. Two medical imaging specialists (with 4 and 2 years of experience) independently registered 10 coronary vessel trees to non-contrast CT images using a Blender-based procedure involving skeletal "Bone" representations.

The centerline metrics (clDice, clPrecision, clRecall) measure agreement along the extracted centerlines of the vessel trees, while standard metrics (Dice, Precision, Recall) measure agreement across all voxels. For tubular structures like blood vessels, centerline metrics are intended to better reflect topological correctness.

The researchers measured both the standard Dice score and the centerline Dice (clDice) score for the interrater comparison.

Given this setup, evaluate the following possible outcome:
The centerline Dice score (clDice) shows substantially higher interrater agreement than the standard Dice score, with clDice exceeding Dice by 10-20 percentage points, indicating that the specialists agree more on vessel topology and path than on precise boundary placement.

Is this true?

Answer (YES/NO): NO